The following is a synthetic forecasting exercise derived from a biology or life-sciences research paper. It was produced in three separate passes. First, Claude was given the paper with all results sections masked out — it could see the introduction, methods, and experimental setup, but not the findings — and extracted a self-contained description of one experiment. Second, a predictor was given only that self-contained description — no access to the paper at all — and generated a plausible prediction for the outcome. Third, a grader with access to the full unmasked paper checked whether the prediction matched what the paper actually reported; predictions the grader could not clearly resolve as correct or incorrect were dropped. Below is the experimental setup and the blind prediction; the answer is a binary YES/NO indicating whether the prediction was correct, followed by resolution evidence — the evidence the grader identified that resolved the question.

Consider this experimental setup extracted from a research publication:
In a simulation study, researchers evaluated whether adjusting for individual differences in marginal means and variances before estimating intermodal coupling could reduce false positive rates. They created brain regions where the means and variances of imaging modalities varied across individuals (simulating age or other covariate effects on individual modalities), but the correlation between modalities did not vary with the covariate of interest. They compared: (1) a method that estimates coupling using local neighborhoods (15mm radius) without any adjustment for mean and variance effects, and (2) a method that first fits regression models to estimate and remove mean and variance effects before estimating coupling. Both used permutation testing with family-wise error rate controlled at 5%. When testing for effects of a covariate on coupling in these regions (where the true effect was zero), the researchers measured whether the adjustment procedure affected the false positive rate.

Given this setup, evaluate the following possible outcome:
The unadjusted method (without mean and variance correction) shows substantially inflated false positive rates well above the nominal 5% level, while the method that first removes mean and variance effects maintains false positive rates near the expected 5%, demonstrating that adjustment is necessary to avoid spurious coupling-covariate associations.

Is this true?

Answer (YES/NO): YES